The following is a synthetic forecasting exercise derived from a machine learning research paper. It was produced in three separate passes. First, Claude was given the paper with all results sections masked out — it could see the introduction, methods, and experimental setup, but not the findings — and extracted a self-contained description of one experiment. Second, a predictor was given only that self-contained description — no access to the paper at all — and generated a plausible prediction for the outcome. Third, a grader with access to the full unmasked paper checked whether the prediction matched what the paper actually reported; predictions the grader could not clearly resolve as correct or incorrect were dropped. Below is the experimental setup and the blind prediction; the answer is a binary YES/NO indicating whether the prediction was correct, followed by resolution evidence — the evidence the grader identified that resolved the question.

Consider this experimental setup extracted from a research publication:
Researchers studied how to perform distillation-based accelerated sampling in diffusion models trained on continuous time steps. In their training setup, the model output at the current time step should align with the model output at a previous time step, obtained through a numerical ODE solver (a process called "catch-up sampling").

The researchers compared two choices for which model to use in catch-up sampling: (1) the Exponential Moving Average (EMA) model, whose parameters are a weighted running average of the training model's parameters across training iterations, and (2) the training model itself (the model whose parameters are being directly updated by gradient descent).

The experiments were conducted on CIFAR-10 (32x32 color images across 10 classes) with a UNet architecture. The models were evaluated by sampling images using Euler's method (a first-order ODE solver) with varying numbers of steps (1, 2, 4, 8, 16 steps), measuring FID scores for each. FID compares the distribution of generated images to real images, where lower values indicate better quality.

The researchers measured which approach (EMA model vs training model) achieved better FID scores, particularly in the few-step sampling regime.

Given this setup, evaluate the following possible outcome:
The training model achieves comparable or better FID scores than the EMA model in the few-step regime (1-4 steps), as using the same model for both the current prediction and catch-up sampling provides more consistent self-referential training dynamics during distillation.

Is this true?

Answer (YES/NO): YES